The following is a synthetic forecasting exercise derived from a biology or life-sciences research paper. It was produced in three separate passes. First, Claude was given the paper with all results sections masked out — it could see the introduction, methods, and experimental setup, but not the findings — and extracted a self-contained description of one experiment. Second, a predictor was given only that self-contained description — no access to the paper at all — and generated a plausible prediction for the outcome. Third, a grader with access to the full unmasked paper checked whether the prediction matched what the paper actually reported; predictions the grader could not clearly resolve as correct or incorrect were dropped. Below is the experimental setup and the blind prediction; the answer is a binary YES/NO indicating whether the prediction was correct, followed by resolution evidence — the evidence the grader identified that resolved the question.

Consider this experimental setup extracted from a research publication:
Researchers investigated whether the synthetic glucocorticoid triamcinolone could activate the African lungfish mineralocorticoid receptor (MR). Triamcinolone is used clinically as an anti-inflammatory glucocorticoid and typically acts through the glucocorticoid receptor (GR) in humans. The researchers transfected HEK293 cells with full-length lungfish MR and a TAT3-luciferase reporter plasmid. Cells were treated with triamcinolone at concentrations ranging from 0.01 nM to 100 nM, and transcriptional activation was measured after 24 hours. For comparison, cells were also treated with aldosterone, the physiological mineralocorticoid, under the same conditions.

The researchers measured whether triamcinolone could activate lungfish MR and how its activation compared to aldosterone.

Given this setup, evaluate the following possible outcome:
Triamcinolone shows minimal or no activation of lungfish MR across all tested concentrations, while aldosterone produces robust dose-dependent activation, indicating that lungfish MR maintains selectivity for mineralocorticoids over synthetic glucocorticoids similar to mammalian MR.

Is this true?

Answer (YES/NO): NO